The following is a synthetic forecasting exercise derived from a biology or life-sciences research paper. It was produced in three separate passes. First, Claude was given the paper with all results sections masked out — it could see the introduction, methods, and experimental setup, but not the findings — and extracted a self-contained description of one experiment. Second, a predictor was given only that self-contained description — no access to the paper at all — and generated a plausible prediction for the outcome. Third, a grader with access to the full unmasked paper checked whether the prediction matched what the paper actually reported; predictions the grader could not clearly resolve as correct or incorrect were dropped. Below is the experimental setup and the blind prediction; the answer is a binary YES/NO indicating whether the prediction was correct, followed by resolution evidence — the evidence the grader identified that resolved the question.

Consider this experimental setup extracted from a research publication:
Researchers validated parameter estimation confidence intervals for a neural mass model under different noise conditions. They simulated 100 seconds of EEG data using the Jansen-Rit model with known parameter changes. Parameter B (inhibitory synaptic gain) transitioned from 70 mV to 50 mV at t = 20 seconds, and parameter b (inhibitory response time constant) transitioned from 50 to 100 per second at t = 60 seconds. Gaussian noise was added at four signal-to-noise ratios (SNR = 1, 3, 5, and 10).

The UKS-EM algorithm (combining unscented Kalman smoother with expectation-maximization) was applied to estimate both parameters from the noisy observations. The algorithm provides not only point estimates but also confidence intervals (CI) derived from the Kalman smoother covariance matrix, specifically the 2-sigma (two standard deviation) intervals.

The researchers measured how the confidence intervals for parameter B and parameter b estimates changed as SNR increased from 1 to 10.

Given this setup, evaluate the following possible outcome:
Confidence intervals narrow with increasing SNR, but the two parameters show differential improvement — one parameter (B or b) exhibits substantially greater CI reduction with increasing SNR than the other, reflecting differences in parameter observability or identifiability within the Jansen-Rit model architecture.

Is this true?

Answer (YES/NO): YES